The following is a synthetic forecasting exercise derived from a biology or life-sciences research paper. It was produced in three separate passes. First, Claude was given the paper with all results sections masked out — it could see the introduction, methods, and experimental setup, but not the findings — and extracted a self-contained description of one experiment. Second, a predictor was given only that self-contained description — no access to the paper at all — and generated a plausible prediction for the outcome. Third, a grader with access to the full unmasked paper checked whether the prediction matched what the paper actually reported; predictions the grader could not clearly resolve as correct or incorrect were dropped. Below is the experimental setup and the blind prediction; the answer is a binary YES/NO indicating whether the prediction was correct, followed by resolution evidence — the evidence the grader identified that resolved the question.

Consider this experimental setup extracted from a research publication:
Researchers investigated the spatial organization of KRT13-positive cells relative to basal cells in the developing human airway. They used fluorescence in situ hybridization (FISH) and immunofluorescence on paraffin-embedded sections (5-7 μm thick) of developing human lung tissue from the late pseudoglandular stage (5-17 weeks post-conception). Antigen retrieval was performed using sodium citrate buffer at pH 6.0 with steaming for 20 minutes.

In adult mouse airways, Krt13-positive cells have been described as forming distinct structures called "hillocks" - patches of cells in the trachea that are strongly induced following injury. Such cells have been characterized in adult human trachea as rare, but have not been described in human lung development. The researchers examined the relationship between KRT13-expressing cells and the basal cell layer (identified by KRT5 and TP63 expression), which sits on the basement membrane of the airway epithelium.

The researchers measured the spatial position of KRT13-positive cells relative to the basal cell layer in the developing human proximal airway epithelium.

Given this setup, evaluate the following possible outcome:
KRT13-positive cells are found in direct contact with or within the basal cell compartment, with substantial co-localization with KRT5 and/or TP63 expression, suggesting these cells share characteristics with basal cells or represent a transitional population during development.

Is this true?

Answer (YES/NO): NO